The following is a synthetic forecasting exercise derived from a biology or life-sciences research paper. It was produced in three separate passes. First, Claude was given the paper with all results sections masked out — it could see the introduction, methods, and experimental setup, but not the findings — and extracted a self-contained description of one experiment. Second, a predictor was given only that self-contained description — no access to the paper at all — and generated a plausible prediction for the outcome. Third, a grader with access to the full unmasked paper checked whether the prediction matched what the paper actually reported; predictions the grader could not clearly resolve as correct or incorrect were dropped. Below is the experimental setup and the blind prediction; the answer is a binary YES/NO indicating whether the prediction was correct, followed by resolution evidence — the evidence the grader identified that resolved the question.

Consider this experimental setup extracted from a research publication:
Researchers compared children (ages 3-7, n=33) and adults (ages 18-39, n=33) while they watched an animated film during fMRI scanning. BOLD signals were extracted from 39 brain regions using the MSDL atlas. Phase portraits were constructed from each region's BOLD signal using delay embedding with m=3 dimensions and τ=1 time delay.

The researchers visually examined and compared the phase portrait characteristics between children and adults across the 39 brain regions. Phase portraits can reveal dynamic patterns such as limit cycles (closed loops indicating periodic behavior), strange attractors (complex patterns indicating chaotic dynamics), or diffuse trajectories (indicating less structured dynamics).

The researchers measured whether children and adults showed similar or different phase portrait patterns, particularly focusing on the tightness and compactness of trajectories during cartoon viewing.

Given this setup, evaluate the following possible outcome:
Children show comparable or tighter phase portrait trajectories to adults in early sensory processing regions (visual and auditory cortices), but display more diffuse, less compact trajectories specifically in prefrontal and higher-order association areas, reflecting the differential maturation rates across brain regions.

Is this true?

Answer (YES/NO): NO